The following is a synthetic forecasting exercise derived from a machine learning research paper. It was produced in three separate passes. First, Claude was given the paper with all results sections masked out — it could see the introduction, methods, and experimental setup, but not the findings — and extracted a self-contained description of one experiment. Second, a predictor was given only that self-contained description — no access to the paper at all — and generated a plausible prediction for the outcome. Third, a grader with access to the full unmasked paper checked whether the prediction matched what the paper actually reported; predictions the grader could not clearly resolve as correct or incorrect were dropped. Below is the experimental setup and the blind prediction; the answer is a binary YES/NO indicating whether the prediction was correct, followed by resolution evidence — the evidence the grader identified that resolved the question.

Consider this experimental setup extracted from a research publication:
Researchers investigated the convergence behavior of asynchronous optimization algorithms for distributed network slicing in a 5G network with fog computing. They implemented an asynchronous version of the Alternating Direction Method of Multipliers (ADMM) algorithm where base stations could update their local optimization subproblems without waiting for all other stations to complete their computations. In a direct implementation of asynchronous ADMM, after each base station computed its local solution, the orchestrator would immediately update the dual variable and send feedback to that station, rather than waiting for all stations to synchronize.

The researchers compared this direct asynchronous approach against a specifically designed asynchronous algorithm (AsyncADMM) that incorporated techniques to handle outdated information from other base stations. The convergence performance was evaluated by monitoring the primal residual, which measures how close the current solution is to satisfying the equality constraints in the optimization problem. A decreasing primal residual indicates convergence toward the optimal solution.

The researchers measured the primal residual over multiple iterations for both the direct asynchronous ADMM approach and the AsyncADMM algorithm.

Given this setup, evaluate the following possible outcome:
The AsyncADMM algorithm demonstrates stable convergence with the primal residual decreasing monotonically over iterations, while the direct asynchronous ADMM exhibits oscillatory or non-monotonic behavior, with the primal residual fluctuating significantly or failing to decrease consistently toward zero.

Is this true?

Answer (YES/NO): NO